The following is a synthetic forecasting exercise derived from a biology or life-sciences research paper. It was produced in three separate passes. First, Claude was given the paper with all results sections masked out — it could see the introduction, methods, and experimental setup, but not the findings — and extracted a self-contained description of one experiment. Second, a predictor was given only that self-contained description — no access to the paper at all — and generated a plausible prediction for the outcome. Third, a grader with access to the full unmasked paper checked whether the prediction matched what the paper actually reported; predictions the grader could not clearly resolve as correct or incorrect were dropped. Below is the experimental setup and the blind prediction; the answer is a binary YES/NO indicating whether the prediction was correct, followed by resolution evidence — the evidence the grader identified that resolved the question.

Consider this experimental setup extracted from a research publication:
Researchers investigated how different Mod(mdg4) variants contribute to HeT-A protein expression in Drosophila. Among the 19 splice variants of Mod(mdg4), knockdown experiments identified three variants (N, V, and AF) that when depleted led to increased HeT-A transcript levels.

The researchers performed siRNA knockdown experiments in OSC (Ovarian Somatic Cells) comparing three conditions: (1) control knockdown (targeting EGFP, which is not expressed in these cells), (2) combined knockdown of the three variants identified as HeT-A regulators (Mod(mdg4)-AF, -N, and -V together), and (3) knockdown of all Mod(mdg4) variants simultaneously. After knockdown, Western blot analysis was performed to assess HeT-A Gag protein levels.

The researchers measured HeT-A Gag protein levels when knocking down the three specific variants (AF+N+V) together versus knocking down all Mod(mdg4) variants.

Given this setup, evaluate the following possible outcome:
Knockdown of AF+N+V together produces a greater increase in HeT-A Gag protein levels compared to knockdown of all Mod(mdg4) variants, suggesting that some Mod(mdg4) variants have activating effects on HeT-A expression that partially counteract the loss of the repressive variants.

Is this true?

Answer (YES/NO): NO